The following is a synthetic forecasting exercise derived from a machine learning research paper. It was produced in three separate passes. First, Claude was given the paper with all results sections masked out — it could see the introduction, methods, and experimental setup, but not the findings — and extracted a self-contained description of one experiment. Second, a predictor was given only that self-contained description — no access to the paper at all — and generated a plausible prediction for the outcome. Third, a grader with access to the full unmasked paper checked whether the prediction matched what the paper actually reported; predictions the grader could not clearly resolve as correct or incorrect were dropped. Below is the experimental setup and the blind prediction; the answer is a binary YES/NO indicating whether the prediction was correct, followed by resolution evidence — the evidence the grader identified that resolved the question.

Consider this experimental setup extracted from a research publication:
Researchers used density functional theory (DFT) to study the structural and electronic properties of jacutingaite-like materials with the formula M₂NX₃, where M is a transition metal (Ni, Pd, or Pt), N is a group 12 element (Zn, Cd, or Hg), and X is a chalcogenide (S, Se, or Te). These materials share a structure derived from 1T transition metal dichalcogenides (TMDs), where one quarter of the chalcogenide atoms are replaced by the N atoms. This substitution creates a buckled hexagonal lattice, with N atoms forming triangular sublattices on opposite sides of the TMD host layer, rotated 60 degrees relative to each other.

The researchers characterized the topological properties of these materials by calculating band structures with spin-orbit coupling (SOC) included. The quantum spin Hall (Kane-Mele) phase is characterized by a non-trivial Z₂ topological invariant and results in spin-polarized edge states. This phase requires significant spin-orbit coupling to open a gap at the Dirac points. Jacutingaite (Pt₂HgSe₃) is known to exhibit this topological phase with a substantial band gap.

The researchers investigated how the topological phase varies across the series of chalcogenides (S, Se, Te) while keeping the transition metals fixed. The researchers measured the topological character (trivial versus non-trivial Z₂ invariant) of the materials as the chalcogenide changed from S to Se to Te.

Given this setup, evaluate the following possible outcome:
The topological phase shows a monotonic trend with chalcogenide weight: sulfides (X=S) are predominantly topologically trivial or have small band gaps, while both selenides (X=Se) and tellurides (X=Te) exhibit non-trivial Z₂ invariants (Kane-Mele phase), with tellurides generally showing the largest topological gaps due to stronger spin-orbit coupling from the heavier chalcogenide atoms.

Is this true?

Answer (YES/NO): NO